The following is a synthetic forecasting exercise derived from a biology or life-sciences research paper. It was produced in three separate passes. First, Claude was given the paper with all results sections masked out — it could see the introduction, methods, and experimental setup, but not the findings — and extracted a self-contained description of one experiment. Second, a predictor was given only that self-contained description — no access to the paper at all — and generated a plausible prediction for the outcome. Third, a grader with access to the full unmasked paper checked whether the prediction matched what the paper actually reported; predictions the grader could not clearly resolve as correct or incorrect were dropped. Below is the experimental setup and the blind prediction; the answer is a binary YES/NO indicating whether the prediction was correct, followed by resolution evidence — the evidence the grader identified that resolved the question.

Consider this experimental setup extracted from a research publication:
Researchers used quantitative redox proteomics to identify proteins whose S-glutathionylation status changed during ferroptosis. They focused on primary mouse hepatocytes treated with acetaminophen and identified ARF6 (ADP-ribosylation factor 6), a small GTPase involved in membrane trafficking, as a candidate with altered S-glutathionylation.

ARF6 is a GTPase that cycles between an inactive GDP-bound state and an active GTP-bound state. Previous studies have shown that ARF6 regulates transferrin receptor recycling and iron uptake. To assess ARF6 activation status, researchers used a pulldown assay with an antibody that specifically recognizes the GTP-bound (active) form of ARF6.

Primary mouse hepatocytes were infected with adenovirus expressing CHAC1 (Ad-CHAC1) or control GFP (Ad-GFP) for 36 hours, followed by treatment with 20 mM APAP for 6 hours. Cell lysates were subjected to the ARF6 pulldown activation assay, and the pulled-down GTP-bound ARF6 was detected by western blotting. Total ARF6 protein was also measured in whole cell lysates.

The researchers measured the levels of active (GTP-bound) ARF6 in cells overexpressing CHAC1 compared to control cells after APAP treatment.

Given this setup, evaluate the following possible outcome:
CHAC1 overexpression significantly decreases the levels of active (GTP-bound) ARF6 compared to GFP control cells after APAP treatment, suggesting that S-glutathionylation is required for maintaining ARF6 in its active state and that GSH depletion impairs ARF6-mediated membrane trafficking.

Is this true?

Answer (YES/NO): YES